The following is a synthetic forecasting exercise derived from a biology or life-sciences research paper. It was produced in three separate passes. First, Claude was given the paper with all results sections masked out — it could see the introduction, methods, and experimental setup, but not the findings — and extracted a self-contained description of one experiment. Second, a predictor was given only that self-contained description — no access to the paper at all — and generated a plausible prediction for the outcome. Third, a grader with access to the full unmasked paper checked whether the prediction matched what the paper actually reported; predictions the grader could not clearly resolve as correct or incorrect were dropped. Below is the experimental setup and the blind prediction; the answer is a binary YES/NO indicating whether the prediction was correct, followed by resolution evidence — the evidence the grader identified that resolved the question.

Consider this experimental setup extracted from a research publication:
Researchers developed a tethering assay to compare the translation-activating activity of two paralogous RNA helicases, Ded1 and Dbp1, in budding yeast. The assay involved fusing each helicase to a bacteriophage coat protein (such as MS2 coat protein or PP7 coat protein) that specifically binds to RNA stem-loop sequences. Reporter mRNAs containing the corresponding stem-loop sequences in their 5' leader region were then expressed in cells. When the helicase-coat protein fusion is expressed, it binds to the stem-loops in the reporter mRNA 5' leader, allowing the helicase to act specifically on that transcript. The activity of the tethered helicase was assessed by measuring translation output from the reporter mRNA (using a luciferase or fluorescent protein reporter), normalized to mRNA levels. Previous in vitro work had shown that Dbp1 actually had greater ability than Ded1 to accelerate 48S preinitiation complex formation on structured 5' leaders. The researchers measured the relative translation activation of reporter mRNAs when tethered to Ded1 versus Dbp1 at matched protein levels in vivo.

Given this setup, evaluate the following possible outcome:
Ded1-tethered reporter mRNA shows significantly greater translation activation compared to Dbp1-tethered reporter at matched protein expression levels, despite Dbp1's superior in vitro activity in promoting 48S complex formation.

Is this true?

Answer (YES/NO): YES